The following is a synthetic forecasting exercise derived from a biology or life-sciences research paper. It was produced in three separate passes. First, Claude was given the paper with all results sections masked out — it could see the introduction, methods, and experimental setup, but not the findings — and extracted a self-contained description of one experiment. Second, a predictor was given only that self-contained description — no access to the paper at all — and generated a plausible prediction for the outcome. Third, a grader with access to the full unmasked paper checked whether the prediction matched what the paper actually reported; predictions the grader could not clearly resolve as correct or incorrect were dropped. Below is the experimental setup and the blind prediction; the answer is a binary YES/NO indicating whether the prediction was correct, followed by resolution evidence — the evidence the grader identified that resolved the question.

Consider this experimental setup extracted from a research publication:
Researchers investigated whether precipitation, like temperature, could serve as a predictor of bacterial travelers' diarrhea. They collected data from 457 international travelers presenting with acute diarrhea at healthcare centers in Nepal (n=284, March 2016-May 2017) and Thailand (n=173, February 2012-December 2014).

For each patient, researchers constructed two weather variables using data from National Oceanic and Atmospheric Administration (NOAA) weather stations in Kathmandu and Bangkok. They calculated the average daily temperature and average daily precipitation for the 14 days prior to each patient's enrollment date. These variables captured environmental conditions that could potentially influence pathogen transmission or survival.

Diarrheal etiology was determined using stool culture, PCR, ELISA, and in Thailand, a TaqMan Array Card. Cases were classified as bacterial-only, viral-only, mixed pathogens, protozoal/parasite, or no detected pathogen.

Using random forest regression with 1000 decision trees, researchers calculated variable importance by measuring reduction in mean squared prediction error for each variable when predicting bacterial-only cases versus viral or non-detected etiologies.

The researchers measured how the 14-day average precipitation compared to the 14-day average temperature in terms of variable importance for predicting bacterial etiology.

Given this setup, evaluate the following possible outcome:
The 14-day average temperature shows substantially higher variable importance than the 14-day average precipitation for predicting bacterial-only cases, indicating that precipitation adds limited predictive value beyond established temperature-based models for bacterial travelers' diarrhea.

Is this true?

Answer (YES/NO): YES